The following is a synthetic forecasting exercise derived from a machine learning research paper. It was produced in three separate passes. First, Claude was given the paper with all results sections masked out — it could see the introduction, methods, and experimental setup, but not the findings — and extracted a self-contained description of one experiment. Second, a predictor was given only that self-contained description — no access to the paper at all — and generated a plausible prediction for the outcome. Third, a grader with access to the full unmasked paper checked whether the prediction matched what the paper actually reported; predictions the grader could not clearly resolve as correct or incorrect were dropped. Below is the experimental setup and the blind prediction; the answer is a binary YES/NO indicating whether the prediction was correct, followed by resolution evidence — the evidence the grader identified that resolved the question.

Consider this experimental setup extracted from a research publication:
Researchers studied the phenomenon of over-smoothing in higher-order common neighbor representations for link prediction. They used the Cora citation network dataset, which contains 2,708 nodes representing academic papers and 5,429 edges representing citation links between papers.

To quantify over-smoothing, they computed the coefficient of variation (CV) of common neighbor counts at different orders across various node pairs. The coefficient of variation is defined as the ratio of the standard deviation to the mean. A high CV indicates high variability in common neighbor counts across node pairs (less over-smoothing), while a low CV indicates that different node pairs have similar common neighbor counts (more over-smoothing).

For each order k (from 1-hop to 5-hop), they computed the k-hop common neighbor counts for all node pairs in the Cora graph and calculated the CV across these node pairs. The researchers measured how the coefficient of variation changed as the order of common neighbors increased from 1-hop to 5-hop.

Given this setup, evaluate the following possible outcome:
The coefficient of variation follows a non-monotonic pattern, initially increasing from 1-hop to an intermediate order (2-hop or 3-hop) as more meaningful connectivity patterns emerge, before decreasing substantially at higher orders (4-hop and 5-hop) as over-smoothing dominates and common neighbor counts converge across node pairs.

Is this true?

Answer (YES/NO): NO